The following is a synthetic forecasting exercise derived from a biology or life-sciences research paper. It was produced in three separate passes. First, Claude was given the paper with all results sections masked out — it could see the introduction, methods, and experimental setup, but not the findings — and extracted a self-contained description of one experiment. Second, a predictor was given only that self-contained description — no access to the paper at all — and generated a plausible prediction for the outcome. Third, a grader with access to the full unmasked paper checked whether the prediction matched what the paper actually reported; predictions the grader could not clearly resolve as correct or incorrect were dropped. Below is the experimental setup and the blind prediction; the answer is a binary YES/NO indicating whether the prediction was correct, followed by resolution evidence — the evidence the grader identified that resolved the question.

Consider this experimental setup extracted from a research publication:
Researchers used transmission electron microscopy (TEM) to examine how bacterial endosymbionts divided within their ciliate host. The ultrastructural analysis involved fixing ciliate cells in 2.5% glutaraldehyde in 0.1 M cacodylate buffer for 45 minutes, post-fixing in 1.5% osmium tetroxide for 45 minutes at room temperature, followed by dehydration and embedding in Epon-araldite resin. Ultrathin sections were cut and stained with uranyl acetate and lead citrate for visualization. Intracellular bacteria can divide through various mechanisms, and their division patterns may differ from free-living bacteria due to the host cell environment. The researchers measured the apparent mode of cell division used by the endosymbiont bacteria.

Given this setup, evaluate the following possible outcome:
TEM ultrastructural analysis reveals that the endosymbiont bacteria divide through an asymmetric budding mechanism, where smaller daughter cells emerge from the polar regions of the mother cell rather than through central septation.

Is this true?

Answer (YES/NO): NO